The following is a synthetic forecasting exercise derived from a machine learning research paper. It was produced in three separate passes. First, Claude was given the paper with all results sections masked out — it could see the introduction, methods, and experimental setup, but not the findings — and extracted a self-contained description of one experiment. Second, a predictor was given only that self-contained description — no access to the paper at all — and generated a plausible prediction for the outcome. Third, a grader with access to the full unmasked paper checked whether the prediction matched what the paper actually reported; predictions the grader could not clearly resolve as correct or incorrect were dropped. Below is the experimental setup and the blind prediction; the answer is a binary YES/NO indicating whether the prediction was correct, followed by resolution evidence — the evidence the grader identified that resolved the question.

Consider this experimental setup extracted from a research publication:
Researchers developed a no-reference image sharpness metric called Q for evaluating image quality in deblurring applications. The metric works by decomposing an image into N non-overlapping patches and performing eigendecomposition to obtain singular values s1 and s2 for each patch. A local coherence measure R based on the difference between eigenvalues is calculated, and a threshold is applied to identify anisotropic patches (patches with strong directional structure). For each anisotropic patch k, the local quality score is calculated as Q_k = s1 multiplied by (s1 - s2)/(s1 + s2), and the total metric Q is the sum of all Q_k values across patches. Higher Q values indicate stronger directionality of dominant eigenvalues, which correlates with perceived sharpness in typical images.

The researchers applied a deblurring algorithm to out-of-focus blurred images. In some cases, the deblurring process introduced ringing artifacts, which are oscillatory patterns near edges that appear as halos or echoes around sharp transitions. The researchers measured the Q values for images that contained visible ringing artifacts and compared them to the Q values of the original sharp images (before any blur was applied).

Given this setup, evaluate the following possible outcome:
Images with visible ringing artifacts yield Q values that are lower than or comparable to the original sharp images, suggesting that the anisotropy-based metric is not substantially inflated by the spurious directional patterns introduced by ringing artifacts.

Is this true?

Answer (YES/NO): NO